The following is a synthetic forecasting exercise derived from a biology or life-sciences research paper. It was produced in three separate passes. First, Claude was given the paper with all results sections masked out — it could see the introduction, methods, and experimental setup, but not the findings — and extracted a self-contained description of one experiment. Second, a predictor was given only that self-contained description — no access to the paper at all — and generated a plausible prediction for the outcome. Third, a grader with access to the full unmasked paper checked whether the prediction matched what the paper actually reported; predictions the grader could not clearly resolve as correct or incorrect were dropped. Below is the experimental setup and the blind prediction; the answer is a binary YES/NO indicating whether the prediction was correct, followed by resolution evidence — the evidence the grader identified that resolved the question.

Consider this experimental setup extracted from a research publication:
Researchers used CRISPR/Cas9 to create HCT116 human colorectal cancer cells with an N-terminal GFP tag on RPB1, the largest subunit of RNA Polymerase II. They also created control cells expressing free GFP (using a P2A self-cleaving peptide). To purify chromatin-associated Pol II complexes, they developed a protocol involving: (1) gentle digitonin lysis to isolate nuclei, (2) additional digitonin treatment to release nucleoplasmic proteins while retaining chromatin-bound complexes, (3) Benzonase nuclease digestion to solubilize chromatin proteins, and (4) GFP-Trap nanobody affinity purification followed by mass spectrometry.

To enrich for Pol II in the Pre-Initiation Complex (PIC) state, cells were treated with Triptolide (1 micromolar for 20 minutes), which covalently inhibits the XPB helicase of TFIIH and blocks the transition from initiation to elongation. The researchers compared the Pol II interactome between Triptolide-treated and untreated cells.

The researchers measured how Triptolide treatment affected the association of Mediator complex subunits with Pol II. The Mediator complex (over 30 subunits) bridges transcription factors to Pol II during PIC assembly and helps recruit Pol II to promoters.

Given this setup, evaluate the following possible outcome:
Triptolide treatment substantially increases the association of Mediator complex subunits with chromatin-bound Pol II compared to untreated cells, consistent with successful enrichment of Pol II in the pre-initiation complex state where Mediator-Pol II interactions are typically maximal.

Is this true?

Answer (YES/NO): NO